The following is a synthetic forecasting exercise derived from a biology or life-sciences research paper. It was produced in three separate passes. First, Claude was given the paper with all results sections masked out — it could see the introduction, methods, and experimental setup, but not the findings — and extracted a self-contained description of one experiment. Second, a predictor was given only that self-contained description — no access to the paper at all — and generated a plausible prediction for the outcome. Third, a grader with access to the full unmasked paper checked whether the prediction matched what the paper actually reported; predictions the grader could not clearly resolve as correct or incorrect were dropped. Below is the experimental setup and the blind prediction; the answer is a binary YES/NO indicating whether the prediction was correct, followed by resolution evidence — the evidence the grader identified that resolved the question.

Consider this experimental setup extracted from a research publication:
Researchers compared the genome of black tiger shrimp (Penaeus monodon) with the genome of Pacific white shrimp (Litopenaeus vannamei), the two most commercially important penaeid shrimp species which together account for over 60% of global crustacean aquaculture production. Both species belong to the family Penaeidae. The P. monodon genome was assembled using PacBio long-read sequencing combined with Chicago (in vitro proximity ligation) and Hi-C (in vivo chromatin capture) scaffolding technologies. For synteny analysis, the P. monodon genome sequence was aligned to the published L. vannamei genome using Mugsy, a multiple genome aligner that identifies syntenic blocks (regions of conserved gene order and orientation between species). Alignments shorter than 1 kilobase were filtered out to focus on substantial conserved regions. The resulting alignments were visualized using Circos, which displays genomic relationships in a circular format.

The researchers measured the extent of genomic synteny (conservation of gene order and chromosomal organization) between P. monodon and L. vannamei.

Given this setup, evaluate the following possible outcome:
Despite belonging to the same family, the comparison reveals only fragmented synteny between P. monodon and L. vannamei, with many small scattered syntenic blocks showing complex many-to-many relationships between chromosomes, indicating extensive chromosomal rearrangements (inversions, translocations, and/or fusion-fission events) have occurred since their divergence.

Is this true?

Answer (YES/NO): NO